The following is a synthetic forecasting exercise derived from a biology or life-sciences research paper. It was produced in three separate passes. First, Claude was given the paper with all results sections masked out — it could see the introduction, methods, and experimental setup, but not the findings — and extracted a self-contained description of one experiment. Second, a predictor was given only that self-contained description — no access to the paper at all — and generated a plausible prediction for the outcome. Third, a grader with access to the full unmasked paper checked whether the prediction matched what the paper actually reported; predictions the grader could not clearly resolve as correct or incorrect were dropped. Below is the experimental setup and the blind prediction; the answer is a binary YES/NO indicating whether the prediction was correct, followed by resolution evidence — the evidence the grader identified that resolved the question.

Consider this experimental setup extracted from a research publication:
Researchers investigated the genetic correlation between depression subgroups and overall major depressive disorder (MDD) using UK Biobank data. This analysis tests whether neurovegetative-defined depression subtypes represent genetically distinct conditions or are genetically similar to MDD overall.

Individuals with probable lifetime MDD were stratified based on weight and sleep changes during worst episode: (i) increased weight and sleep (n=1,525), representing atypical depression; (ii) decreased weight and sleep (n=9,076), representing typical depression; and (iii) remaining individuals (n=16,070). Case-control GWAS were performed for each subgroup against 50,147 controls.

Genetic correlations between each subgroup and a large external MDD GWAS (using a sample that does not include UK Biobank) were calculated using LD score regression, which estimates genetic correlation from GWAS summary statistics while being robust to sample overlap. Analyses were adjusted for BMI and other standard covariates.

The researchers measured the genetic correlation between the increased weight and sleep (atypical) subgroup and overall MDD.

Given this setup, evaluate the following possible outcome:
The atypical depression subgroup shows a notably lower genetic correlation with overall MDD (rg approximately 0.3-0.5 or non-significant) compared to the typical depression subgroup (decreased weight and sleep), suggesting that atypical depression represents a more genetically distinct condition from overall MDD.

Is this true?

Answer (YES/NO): NO